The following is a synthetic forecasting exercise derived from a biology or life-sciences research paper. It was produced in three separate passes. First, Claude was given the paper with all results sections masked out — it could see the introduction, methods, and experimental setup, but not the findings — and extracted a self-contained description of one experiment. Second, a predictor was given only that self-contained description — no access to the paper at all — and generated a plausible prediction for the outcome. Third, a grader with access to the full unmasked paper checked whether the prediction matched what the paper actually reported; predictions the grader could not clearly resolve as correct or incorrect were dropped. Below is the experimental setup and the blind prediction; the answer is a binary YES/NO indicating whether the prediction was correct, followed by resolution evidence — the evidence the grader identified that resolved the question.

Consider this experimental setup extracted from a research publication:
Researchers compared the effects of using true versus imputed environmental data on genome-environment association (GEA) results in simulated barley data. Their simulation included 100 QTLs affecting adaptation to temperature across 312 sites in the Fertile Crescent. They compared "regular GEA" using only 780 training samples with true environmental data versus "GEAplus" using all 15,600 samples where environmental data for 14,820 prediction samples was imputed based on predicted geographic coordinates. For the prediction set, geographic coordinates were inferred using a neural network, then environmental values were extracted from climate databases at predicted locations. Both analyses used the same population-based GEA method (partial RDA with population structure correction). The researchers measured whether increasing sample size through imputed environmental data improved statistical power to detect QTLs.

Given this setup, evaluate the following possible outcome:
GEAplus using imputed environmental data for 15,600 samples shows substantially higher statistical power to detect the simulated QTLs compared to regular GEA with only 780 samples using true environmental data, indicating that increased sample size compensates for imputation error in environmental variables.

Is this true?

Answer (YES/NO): NO